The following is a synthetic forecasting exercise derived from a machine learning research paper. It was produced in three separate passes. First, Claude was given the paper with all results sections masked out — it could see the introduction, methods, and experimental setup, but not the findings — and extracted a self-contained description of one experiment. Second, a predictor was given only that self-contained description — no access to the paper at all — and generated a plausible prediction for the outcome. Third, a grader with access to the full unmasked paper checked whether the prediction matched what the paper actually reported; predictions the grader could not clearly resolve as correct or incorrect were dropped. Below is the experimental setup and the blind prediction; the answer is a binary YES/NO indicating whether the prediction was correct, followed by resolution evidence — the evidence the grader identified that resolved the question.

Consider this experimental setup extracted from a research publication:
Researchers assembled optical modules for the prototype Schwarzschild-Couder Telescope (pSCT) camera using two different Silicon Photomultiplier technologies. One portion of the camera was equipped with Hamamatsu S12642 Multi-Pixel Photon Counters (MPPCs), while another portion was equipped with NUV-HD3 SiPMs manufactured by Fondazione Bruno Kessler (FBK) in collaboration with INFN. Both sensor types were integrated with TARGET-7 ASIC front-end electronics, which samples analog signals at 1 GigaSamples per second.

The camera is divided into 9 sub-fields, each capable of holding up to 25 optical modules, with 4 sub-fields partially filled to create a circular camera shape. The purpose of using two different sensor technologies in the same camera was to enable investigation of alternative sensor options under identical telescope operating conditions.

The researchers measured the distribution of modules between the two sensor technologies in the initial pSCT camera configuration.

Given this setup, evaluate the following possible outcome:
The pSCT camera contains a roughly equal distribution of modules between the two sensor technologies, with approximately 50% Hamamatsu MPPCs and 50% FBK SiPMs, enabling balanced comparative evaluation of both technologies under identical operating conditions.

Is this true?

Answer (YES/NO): NO